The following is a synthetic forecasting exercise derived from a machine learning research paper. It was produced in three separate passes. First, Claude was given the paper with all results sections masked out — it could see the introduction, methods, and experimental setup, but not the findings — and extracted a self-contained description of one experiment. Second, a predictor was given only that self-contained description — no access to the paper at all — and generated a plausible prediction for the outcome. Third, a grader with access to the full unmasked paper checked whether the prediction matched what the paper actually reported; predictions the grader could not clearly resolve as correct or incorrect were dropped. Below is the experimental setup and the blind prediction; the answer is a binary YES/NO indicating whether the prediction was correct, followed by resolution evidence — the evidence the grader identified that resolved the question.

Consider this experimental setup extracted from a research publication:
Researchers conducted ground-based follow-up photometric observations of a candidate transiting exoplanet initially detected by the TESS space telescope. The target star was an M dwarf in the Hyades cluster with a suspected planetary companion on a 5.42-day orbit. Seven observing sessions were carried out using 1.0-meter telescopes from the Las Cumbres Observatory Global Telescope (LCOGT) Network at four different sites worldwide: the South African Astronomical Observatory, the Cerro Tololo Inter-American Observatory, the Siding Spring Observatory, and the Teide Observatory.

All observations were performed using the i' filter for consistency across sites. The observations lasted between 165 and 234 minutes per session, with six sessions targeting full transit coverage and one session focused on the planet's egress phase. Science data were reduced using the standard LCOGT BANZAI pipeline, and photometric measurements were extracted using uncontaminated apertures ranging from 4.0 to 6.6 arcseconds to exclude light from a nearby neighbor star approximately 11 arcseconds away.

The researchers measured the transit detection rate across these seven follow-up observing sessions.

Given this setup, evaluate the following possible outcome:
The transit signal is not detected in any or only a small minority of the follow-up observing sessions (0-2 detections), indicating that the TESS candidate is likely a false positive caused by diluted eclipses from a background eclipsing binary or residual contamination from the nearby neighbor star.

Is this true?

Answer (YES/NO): NO